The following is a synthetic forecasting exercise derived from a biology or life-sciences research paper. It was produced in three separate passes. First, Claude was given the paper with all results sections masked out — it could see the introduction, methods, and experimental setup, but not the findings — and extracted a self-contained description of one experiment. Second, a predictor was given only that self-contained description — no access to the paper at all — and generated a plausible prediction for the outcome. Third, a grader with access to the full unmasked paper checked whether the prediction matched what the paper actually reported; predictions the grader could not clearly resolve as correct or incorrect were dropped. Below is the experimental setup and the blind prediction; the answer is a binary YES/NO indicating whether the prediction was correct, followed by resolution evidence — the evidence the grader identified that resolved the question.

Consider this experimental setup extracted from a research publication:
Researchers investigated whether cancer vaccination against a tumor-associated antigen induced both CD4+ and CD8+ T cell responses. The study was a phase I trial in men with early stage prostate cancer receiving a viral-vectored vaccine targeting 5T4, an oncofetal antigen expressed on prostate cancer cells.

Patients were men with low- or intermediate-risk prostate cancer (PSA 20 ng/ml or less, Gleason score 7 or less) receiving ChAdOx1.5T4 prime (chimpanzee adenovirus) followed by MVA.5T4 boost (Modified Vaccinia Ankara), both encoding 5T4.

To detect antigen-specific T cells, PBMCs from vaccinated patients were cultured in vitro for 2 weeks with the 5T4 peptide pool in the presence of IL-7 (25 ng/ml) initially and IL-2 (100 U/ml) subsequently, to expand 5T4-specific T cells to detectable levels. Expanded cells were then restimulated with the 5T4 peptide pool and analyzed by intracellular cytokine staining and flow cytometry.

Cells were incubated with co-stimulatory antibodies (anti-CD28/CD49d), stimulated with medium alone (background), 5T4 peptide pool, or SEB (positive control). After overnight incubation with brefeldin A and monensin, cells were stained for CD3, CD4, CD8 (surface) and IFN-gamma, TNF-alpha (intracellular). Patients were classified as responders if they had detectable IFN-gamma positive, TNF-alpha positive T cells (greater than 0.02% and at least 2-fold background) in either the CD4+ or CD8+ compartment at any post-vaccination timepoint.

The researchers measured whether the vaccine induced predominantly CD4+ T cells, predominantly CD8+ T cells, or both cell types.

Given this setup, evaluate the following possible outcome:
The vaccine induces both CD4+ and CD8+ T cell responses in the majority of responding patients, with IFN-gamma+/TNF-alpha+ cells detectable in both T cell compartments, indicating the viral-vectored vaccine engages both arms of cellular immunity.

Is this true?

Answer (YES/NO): YES